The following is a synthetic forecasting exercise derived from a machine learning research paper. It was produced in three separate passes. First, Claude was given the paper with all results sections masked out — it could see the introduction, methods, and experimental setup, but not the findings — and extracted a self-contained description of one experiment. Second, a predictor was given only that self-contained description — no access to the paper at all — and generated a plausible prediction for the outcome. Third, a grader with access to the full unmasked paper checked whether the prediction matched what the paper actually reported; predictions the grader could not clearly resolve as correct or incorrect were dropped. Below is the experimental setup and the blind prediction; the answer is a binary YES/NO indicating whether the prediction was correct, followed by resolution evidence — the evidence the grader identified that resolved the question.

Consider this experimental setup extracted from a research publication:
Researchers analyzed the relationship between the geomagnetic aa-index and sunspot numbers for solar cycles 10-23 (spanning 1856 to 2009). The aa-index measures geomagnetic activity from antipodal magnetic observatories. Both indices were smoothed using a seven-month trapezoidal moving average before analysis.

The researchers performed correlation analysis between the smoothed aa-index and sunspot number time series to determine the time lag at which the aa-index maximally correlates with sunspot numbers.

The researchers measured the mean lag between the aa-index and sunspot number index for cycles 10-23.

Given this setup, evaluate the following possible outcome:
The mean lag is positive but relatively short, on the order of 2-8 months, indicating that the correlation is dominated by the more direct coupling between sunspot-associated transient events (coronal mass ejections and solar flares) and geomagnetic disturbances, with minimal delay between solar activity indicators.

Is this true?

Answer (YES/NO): NO